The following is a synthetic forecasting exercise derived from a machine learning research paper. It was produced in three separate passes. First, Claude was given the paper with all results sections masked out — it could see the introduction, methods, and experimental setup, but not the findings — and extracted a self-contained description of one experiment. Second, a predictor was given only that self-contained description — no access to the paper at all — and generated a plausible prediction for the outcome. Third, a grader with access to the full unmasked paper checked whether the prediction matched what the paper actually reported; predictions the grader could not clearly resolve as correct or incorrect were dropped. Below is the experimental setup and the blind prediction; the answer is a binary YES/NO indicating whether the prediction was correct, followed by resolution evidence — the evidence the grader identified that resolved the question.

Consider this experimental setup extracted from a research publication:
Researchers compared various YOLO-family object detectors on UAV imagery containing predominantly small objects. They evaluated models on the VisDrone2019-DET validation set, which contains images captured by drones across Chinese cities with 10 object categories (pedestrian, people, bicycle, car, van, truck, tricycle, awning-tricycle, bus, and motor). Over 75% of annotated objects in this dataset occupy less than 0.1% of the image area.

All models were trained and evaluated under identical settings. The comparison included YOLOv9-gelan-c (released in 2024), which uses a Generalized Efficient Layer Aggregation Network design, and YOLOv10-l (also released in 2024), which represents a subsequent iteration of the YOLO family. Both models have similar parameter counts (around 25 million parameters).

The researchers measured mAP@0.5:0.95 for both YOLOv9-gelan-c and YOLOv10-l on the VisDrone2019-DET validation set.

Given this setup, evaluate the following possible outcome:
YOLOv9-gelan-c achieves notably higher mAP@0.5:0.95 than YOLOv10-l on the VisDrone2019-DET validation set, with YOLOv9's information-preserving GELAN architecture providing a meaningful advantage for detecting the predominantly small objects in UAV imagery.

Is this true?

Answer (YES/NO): NO